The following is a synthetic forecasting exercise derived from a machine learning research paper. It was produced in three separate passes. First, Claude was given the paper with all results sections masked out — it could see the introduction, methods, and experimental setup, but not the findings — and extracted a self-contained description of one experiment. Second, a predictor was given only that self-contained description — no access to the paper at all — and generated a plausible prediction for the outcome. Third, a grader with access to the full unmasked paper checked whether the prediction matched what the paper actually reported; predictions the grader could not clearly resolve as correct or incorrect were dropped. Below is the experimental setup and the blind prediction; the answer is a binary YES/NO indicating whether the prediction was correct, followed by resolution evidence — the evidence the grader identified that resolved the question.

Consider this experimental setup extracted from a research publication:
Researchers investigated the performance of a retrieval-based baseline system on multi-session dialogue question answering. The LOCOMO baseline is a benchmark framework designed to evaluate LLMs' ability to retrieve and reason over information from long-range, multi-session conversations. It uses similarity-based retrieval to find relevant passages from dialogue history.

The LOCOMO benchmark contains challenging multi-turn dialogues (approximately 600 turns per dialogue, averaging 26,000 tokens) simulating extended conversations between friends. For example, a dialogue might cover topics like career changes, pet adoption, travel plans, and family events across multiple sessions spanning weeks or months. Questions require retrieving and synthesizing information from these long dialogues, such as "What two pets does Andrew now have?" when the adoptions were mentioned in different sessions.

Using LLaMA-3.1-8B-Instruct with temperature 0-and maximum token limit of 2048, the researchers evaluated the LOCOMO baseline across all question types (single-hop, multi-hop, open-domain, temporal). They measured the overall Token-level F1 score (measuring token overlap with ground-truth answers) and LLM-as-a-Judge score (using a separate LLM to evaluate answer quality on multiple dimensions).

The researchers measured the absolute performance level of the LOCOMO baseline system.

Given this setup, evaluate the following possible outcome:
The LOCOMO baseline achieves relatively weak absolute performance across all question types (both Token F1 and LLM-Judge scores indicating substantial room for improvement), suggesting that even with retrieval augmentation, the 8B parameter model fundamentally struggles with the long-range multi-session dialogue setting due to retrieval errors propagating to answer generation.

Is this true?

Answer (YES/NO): YES